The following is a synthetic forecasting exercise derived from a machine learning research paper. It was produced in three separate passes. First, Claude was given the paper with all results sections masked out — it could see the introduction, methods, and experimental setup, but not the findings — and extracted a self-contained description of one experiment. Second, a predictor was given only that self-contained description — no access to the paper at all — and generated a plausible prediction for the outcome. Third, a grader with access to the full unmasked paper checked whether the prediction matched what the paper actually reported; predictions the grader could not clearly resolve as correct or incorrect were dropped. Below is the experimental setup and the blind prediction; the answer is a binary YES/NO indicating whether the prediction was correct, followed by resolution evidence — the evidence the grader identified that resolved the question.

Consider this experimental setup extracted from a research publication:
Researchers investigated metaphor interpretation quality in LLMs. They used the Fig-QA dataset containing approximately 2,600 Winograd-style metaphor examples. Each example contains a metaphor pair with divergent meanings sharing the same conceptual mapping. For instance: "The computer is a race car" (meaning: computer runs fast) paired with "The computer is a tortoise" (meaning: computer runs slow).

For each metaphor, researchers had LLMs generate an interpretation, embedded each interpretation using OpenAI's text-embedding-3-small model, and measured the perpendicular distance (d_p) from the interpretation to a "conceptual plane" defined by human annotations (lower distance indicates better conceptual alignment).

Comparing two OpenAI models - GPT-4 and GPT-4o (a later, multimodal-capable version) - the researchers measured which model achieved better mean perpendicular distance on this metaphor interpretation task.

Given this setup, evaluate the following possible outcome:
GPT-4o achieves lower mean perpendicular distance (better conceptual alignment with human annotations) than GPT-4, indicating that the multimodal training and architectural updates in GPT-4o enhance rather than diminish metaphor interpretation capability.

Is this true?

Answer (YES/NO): YES